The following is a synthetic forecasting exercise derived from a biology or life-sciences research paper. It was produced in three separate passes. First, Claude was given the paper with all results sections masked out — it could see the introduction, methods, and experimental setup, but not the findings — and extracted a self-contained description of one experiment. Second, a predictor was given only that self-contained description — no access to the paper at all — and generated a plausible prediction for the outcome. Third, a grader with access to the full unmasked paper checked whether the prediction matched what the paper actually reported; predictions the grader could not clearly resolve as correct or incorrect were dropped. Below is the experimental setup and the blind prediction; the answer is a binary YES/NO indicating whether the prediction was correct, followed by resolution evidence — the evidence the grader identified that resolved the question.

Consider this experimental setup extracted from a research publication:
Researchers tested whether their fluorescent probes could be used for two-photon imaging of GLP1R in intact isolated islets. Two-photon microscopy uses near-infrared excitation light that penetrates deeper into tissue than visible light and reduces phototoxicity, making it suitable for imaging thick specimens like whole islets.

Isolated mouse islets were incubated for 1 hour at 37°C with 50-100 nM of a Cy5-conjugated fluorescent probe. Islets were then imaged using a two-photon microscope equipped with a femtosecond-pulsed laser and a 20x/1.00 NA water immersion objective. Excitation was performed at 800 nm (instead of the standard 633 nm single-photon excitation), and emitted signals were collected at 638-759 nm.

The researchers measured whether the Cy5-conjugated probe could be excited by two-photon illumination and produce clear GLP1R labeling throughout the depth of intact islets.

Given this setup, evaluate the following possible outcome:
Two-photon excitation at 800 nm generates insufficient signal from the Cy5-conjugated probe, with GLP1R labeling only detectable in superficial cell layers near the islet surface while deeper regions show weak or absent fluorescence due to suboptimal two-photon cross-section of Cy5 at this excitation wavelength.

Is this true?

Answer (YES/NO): NO